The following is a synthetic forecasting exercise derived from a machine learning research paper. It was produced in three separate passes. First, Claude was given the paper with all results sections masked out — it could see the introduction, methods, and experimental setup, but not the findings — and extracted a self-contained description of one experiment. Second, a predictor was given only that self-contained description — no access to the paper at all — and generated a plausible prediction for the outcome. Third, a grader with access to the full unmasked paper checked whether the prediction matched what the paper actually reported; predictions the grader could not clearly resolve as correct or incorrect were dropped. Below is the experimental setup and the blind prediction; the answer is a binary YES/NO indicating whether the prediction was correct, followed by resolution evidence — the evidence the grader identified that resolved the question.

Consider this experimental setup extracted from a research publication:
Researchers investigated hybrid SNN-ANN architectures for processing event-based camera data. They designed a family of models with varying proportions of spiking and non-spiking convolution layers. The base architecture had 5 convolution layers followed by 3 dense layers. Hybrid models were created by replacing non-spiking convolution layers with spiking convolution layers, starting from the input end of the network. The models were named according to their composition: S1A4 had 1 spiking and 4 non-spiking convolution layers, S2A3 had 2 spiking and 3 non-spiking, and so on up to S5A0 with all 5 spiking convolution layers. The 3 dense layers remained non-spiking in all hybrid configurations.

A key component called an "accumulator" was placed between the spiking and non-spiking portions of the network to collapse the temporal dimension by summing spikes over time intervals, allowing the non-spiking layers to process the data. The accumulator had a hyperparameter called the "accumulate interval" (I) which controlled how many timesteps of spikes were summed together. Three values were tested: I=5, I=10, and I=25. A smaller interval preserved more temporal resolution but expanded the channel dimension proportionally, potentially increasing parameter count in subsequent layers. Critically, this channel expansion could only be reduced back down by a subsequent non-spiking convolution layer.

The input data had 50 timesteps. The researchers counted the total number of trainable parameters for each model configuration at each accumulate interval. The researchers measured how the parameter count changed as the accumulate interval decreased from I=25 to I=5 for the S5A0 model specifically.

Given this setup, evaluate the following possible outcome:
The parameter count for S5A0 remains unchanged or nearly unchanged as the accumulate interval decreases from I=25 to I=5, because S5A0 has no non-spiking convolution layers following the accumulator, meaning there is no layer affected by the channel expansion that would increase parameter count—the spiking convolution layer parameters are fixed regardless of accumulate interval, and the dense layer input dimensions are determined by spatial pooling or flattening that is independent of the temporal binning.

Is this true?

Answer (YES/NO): NO